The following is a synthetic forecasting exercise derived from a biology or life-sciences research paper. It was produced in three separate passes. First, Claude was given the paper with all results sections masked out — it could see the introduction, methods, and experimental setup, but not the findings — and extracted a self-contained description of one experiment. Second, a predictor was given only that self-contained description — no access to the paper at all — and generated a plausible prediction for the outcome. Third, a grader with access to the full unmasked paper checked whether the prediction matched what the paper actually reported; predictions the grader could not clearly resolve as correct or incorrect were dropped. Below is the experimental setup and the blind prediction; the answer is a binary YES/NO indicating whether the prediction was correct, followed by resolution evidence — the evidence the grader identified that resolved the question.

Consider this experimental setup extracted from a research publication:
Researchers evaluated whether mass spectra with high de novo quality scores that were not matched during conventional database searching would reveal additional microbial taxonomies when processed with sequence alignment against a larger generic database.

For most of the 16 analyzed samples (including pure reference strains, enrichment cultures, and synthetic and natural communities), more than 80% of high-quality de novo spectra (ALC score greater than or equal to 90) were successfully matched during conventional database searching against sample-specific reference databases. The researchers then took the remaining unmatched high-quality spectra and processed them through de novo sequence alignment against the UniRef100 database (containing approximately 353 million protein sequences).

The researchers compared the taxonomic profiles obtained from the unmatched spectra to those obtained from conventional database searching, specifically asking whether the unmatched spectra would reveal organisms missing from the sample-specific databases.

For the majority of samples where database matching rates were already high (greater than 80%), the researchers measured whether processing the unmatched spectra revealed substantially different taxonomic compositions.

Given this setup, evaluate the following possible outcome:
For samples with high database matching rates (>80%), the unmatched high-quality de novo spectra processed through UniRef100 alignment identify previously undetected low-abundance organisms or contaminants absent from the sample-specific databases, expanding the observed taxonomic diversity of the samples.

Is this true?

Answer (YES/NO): NO